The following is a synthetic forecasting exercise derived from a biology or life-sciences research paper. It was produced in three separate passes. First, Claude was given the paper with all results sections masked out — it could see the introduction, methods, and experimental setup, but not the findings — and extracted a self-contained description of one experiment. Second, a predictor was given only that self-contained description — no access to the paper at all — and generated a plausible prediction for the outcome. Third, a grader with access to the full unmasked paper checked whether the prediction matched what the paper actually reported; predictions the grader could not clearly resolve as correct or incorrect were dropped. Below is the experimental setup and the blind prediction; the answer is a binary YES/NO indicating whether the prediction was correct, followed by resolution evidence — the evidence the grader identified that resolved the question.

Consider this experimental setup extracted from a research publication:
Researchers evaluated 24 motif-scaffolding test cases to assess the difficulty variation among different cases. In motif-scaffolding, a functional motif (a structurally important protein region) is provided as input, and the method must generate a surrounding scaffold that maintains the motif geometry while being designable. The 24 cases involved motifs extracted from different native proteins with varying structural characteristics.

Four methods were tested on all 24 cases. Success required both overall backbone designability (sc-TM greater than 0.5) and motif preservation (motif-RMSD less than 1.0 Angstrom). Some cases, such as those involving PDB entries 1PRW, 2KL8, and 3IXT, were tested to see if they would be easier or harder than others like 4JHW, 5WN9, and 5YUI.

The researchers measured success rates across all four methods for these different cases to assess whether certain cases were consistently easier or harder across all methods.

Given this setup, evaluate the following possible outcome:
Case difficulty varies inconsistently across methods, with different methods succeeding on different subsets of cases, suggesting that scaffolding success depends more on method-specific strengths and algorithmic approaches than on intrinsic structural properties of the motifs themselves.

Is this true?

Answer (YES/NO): NO